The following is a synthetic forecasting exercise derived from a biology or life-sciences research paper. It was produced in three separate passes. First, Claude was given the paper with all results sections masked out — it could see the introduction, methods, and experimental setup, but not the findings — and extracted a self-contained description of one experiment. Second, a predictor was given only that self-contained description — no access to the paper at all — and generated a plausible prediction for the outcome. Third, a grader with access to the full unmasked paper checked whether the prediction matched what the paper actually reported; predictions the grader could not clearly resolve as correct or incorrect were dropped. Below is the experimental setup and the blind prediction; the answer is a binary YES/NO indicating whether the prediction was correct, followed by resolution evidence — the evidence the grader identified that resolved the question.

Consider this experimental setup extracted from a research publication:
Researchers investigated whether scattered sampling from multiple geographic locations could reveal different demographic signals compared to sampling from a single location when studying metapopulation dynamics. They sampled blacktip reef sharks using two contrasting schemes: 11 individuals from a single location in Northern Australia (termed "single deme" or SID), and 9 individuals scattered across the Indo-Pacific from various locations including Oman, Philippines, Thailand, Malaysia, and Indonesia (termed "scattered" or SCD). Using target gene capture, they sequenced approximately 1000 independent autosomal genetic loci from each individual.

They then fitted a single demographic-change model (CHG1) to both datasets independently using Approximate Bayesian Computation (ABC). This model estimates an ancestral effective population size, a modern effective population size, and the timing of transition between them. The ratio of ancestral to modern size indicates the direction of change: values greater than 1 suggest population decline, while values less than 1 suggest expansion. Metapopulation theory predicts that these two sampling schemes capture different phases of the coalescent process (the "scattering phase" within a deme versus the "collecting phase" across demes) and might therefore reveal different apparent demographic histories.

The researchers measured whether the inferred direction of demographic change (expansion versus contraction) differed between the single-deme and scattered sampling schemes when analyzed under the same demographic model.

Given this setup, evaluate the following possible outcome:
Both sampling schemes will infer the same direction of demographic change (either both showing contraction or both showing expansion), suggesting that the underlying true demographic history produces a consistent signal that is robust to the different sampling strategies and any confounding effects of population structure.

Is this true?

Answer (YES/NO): NO